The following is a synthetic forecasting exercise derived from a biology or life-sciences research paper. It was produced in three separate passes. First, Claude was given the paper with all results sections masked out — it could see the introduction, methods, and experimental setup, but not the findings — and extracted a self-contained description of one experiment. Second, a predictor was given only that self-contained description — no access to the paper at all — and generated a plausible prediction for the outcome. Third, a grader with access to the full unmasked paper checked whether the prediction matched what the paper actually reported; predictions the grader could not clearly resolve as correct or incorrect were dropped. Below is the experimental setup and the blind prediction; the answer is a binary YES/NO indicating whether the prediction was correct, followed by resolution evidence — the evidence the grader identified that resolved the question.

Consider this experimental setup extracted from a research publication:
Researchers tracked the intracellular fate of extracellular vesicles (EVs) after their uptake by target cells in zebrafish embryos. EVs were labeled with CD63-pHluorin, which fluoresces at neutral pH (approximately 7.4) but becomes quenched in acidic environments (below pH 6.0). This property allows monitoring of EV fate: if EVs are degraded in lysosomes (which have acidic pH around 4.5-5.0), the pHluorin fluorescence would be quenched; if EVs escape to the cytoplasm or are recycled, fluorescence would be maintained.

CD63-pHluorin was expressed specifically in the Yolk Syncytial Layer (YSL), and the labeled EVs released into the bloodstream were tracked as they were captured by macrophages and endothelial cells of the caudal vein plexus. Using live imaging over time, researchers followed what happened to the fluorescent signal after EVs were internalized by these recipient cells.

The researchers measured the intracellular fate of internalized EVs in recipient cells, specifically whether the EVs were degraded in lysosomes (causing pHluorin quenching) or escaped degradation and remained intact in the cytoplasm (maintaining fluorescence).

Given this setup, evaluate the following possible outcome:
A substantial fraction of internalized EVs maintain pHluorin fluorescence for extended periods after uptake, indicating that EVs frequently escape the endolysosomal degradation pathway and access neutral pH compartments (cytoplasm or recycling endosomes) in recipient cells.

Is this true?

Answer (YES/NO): NO